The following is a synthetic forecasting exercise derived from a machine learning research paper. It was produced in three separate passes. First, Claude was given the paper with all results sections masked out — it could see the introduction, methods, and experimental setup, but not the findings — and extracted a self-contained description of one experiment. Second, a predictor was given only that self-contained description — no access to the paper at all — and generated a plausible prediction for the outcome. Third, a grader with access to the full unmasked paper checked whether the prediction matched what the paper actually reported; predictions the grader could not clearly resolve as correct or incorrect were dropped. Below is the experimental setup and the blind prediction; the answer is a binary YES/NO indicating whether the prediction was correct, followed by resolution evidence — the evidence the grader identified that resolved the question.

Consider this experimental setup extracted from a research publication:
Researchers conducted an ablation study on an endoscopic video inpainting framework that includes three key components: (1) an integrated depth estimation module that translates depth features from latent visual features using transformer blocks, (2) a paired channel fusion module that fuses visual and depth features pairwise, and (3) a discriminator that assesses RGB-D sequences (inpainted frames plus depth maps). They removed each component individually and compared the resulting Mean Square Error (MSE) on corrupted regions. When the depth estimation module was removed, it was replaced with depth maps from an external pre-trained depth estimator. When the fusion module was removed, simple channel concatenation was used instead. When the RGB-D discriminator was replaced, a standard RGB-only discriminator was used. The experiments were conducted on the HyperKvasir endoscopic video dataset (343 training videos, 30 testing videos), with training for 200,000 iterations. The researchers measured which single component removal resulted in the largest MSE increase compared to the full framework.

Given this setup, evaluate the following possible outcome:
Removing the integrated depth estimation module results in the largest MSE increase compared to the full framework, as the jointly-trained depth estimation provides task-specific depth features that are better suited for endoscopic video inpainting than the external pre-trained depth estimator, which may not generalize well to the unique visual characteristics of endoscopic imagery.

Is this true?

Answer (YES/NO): NO